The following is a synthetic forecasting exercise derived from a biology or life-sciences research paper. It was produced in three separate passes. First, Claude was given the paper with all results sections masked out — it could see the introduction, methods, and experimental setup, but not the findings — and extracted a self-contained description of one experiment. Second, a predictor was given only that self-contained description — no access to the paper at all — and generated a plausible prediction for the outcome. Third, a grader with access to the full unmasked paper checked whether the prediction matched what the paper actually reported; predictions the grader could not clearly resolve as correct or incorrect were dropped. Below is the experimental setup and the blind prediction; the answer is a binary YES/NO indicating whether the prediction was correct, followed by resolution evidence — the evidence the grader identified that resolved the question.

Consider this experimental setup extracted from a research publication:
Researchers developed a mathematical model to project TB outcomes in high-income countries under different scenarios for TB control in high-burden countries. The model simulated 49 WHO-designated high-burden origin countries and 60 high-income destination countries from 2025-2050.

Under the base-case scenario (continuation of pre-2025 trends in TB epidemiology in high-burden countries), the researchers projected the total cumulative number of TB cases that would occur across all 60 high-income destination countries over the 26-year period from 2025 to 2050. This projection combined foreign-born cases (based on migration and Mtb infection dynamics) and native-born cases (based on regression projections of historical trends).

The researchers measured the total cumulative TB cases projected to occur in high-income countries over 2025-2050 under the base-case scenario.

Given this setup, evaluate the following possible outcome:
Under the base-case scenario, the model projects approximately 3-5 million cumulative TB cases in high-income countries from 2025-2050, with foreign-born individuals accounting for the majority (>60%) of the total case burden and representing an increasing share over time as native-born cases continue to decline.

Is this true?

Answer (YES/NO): NO